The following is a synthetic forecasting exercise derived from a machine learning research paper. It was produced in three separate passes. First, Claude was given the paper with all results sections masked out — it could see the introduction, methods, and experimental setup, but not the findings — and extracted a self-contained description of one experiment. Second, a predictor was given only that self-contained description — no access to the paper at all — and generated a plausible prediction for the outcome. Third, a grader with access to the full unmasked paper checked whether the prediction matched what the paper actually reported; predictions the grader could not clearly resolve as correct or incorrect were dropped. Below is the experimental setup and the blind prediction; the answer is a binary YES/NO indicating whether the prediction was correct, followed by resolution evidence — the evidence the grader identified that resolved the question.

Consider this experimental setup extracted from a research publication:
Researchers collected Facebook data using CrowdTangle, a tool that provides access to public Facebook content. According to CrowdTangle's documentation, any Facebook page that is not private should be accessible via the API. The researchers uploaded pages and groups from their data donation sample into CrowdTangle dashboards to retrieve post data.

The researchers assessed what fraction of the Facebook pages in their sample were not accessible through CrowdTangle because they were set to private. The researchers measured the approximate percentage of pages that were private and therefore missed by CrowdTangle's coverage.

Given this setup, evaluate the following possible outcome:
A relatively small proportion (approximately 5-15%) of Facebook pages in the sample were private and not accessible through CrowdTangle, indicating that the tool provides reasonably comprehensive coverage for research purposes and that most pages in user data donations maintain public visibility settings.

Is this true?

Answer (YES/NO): YES